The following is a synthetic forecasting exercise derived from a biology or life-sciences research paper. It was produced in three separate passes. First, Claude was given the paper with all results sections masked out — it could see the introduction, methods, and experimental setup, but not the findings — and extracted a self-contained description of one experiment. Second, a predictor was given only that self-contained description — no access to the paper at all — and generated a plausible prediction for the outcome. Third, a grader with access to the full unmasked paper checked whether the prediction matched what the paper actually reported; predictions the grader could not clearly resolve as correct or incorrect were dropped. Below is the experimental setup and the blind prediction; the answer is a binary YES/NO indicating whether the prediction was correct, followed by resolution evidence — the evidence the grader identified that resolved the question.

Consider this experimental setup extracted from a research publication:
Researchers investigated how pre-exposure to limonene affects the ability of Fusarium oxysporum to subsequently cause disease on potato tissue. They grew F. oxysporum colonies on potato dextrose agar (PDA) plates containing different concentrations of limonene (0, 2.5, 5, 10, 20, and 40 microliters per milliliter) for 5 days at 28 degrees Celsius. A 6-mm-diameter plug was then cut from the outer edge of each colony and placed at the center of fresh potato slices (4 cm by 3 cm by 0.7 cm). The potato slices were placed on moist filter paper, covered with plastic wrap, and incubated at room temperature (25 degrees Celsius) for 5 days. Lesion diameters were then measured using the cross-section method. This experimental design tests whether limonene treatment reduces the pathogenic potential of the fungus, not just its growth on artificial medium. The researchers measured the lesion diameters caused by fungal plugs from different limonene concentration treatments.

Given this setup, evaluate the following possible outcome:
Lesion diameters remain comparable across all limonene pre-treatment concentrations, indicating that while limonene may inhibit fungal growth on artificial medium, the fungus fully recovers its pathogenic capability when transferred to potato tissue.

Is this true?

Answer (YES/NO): NO